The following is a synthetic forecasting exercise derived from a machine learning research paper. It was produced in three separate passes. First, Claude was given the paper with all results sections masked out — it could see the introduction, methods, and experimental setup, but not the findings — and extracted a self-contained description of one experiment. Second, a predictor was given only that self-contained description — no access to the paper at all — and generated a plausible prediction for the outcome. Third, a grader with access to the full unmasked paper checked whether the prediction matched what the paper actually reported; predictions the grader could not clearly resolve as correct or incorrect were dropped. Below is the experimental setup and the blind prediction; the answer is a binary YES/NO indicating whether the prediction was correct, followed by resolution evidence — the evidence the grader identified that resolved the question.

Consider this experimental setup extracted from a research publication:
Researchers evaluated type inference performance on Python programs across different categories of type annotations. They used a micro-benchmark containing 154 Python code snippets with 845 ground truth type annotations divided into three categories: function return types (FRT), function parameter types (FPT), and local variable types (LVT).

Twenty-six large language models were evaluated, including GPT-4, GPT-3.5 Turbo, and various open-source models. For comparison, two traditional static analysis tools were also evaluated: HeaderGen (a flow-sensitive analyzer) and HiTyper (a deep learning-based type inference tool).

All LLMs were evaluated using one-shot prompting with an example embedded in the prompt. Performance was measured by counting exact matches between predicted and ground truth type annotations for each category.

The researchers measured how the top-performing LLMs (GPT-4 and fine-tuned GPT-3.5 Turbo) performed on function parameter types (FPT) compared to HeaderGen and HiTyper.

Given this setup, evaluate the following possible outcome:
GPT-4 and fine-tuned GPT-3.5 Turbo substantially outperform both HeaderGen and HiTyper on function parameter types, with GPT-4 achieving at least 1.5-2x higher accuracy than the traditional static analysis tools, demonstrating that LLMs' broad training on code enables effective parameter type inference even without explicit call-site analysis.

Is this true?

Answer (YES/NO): YES